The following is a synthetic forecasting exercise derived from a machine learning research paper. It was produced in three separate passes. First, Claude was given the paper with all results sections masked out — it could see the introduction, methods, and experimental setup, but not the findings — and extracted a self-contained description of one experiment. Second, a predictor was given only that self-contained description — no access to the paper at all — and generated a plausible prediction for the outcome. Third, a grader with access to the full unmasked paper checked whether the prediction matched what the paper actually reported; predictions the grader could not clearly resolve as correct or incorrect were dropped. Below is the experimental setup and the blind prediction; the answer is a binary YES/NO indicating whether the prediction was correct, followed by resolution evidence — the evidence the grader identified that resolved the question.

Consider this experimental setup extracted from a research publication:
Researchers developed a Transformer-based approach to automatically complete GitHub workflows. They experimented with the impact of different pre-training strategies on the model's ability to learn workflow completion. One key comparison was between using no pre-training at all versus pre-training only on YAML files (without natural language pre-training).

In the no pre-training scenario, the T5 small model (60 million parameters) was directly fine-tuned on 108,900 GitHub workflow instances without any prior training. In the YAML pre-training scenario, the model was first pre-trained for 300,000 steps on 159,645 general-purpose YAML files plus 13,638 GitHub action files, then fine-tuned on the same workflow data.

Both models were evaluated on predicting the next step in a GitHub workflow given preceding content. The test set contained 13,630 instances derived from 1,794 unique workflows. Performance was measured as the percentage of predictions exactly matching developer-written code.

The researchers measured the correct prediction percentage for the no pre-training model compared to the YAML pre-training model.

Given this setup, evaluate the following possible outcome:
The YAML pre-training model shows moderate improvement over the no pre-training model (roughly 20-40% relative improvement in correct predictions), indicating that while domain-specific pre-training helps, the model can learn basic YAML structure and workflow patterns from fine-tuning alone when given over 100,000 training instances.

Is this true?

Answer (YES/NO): YES